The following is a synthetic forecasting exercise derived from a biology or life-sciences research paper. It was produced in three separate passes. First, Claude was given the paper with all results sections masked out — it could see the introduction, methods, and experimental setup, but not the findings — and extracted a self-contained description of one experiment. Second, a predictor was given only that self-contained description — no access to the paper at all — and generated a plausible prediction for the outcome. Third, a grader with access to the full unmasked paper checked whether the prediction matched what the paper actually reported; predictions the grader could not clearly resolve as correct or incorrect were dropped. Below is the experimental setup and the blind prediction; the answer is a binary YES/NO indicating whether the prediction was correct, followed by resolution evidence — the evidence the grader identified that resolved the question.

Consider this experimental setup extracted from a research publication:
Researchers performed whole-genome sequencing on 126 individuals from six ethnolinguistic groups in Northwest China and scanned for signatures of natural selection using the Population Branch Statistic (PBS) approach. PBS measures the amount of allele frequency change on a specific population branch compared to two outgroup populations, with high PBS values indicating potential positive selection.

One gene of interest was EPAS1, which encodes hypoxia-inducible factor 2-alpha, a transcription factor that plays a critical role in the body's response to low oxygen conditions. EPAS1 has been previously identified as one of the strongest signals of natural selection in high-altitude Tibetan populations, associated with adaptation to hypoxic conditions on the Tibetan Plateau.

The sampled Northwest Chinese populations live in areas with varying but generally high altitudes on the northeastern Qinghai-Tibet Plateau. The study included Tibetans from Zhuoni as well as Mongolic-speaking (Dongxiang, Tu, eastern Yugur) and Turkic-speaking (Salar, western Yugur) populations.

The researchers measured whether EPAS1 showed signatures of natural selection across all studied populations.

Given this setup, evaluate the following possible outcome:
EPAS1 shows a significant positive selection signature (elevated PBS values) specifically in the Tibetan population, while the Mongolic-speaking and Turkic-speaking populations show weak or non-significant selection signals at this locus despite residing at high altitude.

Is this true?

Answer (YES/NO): NO